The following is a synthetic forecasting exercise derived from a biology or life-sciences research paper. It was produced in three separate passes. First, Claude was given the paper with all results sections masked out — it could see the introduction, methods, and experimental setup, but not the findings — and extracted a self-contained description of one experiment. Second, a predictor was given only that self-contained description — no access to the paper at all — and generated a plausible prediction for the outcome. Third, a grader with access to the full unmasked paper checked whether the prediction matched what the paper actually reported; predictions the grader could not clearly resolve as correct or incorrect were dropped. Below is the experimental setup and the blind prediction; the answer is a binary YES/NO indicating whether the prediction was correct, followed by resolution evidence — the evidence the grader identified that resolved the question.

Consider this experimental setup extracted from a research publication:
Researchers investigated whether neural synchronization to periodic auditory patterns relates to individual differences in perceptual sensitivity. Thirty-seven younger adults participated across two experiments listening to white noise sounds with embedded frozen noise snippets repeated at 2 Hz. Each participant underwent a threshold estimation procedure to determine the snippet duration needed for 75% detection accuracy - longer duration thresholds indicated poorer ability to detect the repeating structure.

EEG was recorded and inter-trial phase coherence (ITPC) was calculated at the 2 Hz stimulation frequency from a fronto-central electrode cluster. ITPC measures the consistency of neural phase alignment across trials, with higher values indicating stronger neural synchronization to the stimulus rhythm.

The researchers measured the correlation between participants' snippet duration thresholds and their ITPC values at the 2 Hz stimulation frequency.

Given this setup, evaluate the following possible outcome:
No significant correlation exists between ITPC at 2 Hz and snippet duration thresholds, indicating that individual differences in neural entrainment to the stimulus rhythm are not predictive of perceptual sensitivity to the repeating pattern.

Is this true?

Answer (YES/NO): NO